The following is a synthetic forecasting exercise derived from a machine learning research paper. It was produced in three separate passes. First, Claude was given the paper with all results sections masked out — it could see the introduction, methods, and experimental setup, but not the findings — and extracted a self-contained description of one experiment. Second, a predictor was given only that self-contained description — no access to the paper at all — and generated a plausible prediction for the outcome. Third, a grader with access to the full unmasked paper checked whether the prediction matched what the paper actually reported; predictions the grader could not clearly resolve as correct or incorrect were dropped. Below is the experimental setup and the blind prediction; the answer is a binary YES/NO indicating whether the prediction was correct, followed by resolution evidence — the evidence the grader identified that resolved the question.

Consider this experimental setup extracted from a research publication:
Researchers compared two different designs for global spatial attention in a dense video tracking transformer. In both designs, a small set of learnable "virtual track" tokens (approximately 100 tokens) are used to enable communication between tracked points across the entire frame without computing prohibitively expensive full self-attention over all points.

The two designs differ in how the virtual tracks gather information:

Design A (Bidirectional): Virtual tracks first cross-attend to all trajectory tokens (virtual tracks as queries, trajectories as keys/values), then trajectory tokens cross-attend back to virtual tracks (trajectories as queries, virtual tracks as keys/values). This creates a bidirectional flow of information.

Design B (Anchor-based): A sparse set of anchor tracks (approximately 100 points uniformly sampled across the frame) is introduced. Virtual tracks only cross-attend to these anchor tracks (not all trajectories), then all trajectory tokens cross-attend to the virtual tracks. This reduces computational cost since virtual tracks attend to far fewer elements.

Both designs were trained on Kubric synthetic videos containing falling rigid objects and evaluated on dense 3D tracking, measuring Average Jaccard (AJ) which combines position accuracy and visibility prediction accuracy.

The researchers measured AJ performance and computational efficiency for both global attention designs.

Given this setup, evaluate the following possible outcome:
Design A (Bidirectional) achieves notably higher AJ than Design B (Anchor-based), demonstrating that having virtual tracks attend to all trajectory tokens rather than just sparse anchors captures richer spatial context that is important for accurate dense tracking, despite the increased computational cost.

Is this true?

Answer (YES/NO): NO